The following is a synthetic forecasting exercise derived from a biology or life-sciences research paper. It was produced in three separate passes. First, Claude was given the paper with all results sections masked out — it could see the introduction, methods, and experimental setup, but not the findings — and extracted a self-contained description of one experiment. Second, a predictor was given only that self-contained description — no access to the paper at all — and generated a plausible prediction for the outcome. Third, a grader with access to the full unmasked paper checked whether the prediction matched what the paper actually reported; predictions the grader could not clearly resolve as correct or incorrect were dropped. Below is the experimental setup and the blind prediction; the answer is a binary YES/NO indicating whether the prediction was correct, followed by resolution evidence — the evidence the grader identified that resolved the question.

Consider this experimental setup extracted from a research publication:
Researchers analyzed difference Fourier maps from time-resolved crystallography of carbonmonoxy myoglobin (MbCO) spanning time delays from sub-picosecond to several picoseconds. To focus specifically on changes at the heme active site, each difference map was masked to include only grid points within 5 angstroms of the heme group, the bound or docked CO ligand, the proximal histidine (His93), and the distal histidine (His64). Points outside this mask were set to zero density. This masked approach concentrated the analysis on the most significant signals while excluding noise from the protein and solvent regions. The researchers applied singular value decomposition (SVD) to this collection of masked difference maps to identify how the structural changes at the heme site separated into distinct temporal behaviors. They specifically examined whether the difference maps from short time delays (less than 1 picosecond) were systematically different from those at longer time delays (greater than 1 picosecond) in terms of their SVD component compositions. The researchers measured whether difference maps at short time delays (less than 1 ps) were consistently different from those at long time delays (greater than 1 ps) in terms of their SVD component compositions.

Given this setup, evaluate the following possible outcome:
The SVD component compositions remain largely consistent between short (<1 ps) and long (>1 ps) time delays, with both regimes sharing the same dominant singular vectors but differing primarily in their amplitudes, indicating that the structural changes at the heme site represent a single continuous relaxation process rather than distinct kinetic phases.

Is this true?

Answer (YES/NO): NO